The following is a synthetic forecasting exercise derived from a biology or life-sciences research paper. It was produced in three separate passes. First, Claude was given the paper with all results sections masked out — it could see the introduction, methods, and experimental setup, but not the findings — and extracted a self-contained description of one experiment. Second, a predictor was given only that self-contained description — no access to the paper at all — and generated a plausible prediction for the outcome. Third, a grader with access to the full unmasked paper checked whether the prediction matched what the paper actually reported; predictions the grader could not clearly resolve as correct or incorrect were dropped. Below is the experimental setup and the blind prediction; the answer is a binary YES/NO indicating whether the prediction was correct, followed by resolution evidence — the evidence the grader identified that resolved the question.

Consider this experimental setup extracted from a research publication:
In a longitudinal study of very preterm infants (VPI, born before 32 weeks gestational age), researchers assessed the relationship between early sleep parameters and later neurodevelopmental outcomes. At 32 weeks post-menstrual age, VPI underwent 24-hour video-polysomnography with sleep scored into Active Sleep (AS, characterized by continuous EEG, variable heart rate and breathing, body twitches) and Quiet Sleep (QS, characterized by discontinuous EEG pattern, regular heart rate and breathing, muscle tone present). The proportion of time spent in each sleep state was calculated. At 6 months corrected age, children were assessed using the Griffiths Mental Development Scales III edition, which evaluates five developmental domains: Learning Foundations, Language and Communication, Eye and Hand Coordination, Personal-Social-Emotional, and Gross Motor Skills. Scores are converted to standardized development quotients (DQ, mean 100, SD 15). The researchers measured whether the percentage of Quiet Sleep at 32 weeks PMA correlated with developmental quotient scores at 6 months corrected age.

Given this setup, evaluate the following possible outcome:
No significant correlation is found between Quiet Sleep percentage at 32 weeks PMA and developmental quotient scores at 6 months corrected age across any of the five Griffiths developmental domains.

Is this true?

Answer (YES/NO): YES